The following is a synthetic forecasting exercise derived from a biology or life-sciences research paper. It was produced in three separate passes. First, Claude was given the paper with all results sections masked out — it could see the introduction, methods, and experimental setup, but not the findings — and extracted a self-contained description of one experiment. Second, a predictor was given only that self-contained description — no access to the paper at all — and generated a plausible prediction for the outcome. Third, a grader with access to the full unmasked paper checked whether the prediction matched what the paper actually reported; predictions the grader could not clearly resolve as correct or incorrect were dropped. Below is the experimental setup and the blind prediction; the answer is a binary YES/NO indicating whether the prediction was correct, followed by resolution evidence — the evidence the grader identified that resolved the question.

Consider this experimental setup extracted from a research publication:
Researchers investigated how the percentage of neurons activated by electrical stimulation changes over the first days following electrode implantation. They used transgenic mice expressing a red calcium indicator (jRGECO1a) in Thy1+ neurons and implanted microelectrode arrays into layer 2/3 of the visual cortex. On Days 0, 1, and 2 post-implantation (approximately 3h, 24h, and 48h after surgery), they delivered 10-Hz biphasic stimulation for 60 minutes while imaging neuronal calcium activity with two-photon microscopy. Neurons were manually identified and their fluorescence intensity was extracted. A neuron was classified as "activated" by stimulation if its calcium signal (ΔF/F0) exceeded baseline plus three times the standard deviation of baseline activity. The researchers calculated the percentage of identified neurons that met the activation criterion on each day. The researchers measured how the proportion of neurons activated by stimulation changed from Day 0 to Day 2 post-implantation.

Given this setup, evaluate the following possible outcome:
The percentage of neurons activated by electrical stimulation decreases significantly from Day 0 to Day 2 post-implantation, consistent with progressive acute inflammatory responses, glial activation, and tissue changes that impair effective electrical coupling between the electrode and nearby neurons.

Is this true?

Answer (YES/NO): YES